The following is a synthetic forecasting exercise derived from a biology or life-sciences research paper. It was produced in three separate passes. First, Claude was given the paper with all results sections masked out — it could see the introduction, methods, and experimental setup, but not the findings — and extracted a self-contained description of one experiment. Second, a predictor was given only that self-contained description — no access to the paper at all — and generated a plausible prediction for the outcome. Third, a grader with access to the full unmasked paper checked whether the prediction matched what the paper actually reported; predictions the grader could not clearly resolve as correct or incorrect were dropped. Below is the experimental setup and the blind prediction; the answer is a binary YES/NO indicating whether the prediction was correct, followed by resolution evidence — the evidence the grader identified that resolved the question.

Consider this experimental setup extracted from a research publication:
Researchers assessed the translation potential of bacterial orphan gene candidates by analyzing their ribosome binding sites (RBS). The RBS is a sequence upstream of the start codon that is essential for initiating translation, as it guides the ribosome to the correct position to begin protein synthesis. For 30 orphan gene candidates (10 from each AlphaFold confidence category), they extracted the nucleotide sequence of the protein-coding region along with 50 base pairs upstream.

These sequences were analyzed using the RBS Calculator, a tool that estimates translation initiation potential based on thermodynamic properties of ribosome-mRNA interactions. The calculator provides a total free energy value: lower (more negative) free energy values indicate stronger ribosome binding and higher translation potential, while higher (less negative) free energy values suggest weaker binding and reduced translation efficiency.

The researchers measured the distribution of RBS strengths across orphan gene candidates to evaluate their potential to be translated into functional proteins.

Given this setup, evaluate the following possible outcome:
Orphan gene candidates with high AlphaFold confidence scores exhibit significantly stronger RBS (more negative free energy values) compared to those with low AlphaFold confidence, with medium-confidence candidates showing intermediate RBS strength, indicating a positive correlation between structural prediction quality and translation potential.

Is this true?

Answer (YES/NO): NO